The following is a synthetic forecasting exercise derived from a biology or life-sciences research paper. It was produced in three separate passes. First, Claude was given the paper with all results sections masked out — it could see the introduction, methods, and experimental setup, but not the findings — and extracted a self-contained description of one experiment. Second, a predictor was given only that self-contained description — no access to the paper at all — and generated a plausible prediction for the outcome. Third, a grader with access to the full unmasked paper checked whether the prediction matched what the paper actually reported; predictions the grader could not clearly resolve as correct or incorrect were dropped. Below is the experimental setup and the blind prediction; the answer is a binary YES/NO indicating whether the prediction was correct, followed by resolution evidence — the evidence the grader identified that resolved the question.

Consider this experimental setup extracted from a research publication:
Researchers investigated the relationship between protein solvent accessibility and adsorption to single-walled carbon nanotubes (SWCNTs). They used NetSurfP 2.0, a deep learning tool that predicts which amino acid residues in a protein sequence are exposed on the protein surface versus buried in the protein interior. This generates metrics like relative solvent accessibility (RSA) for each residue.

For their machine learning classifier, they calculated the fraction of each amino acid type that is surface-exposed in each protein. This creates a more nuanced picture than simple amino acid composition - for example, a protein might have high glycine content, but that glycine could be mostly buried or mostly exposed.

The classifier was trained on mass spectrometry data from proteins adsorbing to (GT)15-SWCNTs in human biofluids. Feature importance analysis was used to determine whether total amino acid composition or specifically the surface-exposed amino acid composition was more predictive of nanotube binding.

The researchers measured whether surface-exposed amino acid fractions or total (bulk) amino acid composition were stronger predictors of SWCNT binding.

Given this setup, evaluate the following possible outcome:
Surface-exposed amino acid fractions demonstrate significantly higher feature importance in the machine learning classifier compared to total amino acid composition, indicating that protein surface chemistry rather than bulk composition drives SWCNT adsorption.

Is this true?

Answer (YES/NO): YES